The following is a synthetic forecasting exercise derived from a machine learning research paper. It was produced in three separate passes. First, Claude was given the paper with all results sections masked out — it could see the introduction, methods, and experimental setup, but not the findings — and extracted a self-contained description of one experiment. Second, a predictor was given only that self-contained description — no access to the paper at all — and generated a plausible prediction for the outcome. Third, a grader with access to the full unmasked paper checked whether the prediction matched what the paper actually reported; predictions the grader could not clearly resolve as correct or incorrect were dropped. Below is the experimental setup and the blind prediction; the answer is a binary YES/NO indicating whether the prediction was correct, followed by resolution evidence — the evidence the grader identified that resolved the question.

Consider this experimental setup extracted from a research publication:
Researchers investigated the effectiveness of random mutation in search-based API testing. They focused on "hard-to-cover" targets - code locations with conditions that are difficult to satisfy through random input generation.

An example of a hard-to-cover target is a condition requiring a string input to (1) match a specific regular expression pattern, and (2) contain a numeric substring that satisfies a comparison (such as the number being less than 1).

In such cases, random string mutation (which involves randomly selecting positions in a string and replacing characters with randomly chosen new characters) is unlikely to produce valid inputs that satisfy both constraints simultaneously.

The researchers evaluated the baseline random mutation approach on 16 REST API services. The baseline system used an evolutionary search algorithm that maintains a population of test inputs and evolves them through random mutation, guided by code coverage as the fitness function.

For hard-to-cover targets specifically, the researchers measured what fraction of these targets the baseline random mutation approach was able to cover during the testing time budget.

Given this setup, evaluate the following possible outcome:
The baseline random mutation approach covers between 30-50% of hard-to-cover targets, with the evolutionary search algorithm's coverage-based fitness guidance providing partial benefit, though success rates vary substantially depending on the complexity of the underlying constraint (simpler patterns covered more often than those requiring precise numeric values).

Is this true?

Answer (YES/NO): NO